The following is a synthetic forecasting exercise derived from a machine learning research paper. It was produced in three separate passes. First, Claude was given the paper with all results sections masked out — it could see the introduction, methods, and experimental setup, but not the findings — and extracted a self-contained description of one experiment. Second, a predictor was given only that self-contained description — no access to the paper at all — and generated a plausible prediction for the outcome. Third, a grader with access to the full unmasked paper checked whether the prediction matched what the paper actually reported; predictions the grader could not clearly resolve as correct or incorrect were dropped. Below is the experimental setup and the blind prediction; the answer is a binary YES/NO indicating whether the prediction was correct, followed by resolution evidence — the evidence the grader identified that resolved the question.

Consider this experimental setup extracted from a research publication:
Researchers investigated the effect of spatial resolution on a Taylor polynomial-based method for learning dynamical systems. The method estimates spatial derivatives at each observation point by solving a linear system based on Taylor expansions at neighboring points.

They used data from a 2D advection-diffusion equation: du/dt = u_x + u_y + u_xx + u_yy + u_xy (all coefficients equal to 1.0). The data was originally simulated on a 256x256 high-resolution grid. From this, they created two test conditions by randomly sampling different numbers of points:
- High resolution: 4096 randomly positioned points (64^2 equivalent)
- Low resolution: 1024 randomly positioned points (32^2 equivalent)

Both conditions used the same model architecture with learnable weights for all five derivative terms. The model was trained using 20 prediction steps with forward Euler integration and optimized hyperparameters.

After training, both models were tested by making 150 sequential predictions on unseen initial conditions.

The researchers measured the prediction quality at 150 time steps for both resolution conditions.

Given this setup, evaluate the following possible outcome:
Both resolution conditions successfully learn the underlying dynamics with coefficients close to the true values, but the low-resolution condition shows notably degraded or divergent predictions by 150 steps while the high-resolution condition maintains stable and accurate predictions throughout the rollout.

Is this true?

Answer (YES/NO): NO